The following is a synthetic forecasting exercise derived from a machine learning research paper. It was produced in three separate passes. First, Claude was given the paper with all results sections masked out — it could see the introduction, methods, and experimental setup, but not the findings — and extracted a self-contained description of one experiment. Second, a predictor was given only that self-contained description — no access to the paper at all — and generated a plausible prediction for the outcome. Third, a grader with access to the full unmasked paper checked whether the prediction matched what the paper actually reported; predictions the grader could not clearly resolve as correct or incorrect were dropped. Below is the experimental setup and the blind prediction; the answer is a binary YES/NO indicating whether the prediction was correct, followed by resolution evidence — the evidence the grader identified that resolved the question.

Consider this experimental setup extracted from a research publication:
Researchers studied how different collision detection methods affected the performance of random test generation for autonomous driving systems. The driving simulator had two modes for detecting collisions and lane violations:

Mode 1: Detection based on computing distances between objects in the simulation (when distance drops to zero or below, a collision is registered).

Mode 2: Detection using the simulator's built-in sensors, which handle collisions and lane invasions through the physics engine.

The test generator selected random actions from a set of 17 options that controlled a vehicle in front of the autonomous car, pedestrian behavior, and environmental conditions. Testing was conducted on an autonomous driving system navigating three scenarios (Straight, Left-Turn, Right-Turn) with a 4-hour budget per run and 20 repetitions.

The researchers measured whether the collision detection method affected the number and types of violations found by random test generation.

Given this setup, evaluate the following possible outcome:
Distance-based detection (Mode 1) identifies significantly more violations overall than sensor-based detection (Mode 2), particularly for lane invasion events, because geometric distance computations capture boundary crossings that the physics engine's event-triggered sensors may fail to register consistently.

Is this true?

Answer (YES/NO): NO